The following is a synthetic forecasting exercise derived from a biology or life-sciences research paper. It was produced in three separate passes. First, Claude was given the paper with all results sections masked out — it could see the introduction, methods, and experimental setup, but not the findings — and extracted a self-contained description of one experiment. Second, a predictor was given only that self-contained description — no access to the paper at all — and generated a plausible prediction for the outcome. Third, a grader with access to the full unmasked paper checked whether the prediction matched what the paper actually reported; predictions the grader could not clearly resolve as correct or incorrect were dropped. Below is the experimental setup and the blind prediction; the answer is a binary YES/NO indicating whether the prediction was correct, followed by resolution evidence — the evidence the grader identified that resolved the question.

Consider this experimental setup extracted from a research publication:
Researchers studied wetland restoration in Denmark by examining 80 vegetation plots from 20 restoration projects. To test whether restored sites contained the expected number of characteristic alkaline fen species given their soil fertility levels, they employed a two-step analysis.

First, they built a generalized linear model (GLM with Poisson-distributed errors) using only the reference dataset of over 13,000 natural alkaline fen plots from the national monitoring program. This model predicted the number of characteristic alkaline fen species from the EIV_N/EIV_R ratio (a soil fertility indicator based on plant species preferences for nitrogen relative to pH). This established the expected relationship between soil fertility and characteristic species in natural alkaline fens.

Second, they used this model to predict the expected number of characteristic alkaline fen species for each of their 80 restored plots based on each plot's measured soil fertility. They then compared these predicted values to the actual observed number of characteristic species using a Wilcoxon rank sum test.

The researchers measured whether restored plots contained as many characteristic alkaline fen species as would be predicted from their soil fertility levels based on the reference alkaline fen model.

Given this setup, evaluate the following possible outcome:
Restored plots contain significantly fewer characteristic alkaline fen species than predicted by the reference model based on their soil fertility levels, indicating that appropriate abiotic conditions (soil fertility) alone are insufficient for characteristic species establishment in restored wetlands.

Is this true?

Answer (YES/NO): NO